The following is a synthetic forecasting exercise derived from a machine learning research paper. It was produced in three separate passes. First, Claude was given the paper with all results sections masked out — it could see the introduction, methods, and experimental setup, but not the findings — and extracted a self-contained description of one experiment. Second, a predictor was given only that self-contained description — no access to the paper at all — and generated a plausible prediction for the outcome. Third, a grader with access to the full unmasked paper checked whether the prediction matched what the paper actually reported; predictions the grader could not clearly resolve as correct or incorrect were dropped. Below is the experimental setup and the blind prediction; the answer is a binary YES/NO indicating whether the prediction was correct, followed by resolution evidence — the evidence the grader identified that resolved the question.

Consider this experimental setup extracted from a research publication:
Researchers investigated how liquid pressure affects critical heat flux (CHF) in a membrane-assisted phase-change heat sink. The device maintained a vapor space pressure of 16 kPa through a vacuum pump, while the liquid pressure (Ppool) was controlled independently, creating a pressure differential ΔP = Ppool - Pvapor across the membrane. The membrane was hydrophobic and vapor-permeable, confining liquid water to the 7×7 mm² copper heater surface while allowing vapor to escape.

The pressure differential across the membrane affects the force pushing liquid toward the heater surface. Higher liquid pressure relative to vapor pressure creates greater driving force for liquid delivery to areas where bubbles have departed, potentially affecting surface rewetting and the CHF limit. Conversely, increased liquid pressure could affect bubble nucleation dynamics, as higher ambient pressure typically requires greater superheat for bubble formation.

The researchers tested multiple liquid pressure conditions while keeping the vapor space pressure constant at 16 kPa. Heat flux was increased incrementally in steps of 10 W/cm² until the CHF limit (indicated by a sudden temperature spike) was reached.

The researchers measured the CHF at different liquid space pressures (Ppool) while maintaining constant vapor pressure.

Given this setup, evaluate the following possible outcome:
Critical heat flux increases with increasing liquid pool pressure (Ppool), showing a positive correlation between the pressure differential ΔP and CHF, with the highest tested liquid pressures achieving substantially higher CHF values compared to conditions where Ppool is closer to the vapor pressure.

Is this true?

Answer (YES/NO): YES